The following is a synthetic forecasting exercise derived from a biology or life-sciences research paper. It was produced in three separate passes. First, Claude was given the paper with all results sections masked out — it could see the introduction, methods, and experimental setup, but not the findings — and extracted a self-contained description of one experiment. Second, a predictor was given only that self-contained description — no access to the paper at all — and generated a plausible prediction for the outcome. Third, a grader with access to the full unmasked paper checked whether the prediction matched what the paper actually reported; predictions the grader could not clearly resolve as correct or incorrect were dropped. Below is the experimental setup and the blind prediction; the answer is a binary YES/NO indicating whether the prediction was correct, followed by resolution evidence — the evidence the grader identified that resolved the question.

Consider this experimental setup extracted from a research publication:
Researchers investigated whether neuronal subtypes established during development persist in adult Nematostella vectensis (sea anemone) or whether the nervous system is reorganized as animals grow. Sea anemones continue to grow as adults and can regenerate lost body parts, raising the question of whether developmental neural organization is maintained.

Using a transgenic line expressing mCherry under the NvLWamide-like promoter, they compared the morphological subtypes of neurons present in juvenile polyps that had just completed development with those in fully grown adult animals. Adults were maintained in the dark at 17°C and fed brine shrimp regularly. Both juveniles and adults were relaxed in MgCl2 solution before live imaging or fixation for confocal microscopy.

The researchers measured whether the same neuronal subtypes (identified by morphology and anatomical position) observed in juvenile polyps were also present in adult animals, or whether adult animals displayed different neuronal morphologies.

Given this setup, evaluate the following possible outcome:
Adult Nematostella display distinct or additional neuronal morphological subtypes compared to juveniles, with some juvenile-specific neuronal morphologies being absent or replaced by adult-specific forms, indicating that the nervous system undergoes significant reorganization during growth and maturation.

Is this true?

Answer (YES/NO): NO